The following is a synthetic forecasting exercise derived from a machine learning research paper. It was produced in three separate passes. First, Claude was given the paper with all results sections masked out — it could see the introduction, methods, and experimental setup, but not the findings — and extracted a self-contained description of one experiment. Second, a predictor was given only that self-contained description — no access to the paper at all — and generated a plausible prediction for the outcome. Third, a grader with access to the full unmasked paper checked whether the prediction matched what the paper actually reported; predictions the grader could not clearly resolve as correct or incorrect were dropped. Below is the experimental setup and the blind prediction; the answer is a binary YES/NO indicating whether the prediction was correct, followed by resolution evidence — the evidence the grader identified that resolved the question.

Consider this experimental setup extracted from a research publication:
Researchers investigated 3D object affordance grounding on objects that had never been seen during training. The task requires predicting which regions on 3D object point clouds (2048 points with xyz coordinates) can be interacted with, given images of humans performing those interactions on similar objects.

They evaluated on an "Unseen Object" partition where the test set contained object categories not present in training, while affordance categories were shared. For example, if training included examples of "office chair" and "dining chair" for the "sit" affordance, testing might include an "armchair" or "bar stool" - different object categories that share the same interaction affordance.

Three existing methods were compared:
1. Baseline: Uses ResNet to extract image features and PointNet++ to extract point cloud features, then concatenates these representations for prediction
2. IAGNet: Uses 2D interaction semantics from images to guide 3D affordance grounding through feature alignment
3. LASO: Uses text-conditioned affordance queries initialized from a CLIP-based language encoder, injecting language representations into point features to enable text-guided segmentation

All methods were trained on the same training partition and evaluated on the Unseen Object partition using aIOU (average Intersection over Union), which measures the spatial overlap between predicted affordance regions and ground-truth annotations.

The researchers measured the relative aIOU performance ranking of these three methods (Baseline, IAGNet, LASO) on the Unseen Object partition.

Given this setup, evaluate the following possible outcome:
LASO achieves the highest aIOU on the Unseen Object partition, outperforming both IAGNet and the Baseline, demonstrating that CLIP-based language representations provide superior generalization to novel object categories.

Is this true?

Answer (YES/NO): NO